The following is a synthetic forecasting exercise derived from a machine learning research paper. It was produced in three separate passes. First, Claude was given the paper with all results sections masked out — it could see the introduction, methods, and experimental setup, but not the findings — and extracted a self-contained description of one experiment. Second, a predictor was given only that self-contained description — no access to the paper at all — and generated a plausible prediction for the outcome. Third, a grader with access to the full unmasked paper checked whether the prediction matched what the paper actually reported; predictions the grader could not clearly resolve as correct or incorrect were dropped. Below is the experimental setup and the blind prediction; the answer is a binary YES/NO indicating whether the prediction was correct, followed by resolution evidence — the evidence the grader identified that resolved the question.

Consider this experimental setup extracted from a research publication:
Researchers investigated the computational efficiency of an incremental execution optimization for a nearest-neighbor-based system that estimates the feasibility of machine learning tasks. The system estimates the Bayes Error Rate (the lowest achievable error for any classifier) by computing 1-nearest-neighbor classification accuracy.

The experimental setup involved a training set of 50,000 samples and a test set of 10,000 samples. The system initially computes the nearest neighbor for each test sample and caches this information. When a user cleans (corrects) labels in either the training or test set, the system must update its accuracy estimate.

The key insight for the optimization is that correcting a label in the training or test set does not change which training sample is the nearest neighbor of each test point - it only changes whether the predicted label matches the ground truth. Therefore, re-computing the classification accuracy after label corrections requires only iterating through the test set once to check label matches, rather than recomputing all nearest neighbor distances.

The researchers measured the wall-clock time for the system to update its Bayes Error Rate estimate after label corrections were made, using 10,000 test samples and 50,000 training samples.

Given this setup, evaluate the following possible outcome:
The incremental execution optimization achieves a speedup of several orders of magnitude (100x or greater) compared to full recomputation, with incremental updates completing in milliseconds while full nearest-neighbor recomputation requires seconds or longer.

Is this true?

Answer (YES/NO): YES